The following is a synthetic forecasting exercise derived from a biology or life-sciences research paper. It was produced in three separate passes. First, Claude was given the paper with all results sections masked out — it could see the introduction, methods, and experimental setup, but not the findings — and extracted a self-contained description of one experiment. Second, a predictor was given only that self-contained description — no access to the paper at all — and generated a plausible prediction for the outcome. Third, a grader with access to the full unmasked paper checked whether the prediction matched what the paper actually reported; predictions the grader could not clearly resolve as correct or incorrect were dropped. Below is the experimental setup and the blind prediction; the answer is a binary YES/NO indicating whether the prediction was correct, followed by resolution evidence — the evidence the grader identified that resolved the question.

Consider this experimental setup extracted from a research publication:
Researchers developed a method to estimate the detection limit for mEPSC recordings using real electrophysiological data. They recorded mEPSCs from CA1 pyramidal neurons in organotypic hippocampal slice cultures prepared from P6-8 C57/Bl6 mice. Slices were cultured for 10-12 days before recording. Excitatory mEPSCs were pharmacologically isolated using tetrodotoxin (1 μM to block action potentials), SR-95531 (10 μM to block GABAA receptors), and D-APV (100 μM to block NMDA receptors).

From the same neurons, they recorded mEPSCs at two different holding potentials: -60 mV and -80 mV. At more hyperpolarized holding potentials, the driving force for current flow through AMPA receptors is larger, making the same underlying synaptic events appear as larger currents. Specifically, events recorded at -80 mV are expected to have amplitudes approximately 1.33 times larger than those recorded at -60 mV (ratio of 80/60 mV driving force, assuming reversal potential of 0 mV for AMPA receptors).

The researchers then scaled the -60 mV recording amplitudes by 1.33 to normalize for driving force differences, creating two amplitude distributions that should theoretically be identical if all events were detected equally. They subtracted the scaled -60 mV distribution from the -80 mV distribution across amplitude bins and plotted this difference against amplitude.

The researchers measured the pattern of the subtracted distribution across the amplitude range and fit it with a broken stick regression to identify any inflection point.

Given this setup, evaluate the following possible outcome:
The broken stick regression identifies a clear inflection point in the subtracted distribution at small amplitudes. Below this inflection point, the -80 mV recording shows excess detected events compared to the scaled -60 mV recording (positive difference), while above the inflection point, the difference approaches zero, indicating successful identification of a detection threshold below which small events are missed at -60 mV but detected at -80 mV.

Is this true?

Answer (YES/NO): YES